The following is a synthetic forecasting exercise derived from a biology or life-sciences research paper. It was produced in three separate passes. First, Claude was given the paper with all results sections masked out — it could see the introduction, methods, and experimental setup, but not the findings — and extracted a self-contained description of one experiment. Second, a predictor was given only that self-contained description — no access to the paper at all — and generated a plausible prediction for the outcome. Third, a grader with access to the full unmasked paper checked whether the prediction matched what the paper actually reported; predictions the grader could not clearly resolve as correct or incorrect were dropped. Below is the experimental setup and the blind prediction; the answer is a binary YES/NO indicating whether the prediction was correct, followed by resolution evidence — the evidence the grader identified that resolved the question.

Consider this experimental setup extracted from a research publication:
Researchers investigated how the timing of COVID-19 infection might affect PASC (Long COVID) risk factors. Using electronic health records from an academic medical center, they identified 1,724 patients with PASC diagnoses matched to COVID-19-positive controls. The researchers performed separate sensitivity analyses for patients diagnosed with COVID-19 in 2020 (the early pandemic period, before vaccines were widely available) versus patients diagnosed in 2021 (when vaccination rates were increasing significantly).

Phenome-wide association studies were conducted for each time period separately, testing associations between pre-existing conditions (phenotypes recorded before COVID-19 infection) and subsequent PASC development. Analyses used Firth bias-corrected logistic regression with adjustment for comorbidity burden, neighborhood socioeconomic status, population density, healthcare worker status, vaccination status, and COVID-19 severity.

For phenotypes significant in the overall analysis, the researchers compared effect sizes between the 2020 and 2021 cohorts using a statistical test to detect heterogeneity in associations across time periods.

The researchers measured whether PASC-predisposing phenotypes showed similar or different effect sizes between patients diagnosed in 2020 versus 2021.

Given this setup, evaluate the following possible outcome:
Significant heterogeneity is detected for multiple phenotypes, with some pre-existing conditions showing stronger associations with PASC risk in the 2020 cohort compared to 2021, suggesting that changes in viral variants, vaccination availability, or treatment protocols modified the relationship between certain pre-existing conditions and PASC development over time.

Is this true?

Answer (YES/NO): NO